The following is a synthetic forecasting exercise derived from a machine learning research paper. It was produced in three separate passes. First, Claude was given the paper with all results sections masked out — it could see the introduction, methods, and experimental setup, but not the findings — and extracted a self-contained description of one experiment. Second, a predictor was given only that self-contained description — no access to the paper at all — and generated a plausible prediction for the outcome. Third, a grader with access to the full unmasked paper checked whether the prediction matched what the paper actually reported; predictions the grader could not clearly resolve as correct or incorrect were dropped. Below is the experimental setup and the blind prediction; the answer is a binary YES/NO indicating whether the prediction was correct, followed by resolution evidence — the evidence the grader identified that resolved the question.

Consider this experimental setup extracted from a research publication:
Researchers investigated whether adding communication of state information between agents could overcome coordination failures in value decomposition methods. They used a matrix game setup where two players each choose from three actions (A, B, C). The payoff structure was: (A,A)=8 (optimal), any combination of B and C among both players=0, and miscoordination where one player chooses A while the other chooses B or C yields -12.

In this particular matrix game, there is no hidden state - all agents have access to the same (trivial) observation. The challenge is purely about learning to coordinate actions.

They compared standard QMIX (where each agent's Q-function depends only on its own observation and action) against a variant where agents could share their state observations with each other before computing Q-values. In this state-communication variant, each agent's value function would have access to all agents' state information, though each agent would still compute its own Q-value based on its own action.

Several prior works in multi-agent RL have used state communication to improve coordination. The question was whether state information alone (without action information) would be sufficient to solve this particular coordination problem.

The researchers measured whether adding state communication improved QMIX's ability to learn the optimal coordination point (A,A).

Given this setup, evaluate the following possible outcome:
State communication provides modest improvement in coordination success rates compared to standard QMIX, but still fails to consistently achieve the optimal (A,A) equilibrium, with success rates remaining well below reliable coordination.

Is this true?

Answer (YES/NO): NO